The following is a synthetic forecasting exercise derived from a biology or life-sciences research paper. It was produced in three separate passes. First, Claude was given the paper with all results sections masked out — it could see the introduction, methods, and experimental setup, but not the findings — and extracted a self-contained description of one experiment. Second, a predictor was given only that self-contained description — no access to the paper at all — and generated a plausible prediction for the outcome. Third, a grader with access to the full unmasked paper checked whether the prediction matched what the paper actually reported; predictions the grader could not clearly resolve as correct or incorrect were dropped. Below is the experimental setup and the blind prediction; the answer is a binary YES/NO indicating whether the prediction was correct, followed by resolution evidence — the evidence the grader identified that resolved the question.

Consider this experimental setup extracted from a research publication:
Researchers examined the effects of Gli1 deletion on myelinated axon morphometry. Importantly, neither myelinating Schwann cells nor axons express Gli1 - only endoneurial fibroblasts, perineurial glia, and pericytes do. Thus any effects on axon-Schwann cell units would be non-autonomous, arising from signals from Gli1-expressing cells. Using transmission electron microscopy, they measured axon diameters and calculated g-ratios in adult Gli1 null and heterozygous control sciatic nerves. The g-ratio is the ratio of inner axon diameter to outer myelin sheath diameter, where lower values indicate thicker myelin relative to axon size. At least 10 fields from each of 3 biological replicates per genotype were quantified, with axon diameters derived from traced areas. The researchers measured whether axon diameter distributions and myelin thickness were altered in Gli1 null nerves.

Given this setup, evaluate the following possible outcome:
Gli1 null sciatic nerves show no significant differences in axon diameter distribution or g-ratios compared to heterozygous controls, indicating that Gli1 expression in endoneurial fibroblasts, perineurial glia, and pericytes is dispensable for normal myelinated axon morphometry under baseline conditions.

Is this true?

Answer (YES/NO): NO